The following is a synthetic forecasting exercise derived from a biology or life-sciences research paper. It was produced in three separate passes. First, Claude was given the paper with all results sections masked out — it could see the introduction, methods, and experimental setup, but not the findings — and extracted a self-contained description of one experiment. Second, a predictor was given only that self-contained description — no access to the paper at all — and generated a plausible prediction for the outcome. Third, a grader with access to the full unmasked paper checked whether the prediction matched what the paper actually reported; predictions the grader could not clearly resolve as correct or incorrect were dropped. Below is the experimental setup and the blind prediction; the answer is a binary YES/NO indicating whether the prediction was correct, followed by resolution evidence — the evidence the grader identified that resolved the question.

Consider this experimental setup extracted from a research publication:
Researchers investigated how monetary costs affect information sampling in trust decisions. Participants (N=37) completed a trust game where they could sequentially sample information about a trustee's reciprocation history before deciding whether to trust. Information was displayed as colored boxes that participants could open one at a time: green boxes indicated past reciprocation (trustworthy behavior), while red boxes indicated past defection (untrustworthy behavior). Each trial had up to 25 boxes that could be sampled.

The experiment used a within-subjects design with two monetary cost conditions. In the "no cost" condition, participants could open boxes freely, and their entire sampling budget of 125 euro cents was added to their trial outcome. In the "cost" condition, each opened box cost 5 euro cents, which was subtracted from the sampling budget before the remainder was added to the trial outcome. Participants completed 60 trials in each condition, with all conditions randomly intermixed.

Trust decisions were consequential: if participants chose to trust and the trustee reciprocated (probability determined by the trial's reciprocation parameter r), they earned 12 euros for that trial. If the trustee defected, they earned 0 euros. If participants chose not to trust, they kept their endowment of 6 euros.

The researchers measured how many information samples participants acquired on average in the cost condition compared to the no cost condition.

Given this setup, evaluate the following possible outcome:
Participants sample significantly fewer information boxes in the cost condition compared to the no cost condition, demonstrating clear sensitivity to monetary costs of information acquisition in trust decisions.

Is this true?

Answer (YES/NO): YES